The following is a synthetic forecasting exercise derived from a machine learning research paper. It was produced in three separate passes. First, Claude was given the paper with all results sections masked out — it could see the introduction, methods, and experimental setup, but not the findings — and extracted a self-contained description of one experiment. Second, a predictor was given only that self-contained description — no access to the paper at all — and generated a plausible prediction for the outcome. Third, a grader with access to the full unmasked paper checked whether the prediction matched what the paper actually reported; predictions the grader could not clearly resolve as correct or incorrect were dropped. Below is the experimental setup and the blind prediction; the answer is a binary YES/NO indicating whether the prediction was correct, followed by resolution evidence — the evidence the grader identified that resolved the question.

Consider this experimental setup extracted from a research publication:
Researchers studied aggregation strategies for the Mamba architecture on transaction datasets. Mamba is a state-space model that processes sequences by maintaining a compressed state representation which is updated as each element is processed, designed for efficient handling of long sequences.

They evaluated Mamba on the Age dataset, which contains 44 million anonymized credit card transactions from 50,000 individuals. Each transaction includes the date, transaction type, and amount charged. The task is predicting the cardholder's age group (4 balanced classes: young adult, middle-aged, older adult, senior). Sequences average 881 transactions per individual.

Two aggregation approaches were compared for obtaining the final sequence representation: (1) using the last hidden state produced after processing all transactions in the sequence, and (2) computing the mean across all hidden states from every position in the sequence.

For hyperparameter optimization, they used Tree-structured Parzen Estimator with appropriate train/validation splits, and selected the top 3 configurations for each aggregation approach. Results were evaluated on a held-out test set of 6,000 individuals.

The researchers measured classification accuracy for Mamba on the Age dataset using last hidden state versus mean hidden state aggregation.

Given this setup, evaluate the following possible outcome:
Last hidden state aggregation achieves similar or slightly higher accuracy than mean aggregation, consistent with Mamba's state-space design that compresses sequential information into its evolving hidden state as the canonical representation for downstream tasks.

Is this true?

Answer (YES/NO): NO